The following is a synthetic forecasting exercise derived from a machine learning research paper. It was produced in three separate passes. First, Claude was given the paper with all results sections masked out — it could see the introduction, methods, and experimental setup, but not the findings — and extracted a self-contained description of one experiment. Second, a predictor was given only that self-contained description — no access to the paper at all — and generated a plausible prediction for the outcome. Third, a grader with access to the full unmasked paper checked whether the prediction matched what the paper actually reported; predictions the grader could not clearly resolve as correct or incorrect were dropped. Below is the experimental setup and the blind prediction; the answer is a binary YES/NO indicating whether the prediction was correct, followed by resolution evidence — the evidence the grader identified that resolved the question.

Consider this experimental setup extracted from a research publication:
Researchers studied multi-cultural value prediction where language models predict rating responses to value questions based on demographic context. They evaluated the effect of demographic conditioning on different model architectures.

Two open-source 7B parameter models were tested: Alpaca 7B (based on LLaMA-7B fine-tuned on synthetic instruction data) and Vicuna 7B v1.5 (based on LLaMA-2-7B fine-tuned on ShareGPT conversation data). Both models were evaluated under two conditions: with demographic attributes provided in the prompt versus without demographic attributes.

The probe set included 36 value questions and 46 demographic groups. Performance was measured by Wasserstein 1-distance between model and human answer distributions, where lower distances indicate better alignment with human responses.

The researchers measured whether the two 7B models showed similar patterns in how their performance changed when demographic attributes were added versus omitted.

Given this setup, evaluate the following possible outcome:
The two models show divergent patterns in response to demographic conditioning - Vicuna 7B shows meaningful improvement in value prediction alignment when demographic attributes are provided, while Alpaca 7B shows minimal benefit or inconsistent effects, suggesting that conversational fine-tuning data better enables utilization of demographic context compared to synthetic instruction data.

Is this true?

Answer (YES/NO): NO